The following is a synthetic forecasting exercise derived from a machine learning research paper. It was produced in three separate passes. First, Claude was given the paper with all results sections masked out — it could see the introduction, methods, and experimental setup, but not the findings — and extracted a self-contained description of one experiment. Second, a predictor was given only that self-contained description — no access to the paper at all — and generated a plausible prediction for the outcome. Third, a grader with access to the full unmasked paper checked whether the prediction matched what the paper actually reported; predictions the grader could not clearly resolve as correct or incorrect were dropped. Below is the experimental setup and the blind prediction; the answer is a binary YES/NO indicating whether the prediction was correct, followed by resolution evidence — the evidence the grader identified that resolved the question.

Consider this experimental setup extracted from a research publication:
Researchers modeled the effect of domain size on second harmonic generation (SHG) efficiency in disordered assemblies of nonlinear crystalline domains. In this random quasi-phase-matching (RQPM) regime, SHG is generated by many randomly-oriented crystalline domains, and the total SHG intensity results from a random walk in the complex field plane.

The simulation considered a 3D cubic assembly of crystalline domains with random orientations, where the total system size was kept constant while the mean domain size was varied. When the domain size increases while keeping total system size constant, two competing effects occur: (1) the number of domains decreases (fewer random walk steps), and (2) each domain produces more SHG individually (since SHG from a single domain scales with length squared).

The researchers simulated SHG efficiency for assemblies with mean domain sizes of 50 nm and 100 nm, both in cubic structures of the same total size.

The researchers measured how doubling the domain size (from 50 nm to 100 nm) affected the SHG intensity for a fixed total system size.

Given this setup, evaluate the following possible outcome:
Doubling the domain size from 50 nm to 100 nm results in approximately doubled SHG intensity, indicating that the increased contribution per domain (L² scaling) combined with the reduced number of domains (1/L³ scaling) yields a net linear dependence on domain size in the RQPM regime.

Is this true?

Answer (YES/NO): YES